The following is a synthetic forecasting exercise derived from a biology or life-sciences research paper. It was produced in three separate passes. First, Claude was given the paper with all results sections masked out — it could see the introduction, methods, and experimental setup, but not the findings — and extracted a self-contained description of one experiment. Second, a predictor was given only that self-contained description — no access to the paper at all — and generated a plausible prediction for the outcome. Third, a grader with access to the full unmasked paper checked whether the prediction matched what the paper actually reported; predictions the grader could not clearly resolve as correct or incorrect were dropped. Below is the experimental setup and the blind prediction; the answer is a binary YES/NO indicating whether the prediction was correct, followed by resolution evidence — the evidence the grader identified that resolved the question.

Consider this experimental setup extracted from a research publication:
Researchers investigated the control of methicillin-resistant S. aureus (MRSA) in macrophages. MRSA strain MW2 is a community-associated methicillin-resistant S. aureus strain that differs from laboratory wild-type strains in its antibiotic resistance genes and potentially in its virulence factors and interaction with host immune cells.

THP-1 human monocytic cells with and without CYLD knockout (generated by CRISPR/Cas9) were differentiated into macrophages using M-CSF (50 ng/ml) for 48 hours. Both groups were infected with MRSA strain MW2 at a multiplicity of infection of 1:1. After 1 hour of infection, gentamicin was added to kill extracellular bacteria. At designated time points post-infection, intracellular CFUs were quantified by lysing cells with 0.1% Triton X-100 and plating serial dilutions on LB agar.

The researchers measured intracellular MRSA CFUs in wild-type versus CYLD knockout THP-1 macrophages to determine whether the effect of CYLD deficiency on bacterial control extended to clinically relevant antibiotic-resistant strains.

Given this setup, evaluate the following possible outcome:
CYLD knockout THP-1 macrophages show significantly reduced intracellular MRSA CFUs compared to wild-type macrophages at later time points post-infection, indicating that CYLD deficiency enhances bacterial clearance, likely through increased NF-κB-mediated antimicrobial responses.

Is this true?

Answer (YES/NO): YES